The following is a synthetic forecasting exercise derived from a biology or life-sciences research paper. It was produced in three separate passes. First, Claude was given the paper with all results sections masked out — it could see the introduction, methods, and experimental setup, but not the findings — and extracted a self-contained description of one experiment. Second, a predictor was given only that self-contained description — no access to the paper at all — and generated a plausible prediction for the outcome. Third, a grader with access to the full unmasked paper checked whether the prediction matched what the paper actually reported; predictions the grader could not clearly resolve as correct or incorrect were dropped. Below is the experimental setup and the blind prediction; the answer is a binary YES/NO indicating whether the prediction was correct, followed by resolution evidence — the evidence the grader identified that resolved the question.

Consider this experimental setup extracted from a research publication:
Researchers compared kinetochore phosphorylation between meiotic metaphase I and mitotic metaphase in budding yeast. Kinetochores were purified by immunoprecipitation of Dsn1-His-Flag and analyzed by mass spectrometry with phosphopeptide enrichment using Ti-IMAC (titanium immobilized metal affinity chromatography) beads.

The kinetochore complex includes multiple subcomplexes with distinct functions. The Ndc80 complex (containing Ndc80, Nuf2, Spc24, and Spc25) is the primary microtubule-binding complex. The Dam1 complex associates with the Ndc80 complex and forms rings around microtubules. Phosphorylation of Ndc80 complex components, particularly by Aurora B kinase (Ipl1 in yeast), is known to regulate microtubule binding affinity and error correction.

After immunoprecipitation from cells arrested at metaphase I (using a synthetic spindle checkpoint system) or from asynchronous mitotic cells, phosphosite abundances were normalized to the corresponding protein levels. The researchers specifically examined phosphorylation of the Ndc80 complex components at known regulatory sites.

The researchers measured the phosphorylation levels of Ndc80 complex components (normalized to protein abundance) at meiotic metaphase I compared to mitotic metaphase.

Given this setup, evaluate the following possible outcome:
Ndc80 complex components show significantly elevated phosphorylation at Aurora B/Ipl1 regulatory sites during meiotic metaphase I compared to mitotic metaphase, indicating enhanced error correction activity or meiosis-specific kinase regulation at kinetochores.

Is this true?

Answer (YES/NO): YES